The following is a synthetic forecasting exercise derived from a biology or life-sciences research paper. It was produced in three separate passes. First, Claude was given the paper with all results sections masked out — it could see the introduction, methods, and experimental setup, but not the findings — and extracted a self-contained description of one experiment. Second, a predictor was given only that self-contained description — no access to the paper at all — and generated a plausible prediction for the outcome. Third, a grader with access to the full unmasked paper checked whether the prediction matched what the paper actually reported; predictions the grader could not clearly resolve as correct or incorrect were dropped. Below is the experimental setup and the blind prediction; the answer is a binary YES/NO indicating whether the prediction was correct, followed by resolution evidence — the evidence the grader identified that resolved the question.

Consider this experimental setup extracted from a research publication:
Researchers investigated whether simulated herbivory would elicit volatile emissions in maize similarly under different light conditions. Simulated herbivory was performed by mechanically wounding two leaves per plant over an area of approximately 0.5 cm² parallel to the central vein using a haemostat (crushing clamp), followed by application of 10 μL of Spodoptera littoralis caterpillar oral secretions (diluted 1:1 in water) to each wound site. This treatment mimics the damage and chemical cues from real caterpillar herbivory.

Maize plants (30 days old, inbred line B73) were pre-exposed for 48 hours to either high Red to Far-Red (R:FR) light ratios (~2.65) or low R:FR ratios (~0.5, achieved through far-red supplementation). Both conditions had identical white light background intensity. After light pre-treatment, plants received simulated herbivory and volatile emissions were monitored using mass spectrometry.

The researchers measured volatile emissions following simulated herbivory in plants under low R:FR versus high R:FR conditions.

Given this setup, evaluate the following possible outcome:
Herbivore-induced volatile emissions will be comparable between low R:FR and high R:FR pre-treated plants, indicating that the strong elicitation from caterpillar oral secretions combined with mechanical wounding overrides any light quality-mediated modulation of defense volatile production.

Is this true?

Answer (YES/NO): NO